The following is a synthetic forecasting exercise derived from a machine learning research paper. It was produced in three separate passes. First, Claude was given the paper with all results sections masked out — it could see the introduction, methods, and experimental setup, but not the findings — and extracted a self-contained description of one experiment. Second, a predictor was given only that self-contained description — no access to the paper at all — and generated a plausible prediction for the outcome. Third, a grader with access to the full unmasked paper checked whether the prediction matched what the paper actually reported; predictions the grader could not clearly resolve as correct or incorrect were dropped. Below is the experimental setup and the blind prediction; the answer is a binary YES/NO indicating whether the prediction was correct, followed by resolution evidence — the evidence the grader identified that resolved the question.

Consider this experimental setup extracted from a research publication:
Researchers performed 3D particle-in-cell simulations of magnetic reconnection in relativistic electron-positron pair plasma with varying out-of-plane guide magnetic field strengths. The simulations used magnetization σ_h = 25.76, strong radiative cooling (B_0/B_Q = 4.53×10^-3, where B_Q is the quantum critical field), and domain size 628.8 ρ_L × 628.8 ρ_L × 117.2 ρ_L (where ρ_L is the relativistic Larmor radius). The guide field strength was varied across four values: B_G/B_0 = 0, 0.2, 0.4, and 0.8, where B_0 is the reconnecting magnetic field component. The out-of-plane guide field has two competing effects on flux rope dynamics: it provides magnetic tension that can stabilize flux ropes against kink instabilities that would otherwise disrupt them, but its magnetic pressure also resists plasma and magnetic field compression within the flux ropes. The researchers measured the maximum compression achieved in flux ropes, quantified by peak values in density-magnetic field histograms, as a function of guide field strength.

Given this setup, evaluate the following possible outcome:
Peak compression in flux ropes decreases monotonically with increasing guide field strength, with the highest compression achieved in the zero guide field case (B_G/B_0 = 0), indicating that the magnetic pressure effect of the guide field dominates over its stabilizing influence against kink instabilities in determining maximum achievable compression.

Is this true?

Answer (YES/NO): NO